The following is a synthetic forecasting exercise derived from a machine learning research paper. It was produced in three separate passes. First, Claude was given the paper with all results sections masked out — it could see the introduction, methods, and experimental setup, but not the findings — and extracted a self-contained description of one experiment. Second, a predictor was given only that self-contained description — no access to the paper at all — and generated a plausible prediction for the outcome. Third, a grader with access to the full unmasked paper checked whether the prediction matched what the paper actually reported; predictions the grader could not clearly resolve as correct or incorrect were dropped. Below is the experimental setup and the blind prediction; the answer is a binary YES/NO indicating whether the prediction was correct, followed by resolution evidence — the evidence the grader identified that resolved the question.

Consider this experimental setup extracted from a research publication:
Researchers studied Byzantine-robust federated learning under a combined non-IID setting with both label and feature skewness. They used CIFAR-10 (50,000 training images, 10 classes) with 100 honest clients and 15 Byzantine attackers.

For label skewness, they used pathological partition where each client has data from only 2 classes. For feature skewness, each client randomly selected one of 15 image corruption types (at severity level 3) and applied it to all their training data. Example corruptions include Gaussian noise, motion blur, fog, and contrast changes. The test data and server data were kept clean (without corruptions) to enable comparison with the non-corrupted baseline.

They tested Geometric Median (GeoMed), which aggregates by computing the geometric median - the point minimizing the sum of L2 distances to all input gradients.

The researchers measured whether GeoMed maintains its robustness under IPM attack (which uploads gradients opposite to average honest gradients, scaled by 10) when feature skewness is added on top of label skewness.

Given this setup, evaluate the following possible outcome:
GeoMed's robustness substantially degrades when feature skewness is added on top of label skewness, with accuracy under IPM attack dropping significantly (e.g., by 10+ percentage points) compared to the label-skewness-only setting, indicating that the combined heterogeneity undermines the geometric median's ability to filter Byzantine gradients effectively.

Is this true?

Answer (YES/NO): NO